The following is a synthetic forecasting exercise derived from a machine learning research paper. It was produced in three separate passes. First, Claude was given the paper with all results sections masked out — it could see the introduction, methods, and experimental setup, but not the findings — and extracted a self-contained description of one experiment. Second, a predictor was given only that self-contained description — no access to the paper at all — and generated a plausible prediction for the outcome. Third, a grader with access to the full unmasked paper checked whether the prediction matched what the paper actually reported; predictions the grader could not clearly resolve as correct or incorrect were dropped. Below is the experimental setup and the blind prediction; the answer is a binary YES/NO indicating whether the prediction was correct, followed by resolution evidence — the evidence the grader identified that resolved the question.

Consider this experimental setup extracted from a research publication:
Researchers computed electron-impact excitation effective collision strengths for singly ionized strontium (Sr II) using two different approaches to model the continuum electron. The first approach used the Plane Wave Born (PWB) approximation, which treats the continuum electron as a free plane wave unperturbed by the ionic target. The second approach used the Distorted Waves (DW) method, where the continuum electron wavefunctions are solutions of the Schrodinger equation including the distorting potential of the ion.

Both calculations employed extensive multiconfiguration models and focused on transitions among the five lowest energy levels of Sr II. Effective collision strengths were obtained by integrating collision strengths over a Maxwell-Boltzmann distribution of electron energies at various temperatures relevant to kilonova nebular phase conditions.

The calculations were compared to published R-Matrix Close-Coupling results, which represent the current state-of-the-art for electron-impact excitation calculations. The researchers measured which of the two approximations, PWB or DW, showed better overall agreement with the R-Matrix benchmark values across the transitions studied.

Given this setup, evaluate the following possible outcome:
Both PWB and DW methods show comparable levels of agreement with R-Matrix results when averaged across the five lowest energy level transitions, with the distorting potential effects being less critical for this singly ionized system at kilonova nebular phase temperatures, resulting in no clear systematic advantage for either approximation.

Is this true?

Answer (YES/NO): NO